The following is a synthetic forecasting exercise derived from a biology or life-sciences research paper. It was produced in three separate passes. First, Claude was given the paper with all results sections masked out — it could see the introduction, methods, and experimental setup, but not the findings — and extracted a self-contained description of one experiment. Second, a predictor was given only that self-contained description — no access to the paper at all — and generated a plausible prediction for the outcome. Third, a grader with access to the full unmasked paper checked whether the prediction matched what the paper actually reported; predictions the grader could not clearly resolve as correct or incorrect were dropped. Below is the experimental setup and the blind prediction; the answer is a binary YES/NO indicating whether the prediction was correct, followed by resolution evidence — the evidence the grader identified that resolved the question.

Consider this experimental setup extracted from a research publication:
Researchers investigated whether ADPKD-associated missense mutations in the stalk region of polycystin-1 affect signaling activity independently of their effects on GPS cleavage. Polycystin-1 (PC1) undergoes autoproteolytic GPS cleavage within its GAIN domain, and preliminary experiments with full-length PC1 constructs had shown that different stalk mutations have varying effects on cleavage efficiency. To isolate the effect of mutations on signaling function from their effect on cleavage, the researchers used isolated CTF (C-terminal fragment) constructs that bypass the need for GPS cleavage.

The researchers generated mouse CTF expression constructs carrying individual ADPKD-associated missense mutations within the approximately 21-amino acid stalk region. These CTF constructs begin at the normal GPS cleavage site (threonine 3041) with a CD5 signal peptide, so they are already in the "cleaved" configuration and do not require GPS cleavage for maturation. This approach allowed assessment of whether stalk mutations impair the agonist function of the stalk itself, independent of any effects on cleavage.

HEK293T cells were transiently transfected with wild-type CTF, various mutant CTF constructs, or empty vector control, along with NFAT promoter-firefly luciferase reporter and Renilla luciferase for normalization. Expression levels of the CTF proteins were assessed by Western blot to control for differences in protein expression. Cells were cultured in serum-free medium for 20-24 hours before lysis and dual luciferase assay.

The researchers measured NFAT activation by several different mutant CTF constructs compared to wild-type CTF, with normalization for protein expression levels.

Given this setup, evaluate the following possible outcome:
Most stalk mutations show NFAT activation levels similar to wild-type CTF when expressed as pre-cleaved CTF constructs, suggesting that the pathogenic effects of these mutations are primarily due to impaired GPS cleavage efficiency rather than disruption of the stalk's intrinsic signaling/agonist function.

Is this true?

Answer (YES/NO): NO